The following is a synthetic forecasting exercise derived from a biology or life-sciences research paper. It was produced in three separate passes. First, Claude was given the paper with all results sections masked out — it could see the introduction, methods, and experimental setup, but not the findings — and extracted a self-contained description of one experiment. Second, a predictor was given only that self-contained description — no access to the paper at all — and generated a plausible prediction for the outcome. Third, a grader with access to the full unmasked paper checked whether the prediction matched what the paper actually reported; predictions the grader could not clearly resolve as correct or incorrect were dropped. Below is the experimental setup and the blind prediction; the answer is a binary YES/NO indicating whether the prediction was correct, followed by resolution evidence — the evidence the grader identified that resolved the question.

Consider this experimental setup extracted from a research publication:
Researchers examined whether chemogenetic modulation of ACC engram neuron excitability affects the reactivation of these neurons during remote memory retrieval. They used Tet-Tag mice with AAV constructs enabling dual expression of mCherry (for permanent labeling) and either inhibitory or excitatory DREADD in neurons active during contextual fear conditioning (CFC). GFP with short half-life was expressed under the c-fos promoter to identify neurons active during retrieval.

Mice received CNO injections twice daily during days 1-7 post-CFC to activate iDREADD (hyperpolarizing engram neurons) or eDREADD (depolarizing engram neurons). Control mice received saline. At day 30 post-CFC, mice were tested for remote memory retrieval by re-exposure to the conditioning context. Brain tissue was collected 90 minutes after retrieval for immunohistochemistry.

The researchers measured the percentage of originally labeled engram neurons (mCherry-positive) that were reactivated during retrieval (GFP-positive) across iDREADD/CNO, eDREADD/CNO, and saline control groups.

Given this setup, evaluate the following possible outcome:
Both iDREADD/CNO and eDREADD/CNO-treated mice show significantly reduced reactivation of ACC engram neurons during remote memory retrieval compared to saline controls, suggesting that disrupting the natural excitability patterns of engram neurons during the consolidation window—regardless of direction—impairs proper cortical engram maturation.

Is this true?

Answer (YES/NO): NO